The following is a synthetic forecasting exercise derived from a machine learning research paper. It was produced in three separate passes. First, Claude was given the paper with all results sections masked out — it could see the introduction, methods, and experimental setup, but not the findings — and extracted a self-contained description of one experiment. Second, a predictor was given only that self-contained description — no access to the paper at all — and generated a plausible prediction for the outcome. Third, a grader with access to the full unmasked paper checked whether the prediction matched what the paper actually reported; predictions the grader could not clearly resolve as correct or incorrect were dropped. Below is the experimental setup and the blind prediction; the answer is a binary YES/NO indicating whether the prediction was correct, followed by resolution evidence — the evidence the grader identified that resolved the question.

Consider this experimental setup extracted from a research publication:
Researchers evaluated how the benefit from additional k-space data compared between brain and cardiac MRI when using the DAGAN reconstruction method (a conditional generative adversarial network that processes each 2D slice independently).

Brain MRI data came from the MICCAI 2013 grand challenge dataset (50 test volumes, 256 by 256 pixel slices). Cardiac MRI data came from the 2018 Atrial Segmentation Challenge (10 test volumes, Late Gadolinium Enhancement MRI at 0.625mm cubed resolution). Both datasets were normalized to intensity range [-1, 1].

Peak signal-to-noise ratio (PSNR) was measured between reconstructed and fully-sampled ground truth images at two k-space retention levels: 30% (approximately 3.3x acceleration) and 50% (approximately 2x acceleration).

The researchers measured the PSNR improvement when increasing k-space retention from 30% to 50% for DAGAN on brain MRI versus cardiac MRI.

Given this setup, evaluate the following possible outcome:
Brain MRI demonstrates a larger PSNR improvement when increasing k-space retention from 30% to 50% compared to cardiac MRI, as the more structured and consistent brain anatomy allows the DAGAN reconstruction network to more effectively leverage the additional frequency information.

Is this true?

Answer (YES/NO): YES